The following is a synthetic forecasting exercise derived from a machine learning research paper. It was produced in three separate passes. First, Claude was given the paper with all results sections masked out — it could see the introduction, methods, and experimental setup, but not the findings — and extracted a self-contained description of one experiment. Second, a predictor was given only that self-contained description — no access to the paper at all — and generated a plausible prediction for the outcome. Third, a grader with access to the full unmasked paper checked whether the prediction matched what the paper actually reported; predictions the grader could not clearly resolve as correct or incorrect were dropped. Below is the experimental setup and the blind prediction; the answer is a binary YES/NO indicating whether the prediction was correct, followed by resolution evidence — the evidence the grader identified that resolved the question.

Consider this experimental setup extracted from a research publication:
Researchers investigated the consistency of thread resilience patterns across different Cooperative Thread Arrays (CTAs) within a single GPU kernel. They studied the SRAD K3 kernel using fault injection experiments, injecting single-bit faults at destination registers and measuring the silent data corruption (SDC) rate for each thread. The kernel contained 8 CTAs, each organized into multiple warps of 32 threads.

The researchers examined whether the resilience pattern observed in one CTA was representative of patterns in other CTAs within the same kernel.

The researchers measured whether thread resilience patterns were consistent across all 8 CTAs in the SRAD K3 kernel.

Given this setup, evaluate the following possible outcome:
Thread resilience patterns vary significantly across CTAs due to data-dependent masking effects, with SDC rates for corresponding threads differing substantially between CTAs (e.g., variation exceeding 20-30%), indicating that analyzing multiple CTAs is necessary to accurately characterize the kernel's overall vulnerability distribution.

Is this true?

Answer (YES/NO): NO